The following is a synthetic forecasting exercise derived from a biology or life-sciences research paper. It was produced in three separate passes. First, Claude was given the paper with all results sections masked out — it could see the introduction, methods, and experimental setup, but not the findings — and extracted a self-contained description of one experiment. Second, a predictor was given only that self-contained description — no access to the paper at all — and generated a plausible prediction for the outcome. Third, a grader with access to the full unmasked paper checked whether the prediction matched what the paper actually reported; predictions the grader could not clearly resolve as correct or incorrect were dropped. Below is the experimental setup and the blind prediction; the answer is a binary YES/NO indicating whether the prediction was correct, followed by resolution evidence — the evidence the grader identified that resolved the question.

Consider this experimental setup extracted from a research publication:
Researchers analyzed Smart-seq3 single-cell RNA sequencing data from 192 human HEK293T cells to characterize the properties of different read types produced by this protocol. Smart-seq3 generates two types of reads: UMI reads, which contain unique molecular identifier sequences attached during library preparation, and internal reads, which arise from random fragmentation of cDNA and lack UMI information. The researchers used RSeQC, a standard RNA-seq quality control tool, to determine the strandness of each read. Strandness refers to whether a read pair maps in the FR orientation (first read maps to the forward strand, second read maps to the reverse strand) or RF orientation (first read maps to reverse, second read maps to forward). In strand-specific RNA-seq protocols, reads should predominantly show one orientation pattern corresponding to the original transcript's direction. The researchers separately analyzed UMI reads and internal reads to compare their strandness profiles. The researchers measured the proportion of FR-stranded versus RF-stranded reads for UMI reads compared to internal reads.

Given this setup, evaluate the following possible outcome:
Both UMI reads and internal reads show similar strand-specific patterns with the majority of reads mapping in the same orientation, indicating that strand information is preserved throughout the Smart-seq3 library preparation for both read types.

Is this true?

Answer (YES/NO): NO